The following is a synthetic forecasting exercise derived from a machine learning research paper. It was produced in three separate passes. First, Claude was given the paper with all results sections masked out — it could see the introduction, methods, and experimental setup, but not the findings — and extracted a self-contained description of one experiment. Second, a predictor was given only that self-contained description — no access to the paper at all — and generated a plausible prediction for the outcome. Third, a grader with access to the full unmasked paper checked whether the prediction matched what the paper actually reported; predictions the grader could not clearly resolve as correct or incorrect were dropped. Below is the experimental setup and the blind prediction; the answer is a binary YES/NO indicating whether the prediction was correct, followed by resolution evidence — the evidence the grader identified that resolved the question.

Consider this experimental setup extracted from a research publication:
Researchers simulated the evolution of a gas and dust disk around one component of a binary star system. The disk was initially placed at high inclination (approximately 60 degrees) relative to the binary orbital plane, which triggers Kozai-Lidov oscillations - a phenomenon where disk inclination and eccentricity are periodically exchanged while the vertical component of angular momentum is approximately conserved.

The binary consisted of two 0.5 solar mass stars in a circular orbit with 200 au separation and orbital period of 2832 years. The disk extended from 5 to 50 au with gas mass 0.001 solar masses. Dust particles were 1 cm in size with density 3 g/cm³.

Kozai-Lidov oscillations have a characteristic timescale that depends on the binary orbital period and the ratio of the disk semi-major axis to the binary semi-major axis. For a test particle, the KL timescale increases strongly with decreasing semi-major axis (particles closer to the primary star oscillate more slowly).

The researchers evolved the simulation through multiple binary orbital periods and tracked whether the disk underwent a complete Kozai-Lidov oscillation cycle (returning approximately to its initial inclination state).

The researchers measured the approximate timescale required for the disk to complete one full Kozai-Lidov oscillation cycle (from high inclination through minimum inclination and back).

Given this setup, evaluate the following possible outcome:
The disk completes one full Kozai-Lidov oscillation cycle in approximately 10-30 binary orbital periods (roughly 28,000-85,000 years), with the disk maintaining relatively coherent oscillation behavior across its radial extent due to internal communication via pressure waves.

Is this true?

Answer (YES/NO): YES